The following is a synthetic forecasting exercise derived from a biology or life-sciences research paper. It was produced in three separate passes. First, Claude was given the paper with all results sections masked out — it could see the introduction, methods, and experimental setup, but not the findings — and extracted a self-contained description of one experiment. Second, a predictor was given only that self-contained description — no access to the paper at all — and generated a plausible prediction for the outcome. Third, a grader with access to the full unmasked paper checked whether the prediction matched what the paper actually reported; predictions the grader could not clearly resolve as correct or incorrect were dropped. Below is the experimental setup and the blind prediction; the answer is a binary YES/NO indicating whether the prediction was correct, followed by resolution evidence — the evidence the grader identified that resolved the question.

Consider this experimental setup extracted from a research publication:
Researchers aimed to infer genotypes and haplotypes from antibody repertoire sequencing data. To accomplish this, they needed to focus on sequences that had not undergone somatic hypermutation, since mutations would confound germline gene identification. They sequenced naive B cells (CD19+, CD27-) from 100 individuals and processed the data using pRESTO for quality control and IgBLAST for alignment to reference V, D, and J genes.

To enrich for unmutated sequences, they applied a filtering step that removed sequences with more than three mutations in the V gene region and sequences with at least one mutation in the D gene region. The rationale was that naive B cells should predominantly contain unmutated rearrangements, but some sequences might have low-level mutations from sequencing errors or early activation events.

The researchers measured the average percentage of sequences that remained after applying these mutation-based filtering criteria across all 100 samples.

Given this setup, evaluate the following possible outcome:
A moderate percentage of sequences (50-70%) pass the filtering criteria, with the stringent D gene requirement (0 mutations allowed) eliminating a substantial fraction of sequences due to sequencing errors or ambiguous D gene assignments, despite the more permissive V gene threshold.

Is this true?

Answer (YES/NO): NO